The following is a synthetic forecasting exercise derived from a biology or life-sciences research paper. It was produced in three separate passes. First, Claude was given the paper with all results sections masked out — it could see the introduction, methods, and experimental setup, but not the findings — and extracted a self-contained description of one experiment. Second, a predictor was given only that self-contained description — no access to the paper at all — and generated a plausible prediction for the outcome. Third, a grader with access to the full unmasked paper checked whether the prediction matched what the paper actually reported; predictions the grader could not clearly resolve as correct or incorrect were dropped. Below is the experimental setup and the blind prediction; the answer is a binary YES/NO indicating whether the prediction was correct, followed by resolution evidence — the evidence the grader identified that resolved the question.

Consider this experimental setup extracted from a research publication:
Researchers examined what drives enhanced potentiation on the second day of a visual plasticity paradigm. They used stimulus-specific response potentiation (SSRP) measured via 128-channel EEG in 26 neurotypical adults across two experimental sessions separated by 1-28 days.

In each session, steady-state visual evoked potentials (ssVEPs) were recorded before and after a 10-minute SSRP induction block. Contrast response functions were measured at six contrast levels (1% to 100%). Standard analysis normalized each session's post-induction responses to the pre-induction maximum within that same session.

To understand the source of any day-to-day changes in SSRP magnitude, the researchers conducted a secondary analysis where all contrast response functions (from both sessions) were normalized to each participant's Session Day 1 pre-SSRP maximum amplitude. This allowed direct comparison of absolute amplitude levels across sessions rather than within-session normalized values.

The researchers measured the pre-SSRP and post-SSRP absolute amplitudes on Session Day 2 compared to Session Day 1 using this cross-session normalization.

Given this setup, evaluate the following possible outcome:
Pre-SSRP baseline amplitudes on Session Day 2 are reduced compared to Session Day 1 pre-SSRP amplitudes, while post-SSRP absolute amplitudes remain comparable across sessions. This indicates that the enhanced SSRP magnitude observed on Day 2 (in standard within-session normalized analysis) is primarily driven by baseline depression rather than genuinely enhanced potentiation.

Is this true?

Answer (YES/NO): NO